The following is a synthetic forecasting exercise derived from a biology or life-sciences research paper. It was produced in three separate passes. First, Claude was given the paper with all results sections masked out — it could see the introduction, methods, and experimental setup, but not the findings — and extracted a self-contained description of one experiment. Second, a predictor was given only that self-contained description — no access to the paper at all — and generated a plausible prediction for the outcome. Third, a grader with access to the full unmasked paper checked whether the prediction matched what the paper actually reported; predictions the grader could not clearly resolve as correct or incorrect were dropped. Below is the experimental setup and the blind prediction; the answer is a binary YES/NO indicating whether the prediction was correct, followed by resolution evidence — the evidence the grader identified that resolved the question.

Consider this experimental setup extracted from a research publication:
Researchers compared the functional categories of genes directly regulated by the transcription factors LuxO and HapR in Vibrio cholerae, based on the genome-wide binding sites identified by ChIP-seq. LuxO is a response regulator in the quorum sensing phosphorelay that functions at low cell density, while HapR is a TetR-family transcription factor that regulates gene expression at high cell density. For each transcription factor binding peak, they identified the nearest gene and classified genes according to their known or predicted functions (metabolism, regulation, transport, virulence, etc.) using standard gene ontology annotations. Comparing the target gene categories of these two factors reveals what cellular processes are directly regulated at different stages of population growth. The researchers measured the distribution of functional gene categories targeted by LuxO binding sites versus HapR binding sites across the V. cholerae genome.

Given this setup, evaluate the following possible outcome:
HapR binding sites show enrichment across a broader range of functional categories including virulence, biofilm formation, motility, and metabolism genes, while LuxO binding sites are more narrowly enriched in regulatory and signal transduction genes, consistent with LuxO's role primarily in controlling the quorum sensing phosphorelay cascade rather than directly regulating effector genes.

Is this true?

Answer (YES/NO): NO